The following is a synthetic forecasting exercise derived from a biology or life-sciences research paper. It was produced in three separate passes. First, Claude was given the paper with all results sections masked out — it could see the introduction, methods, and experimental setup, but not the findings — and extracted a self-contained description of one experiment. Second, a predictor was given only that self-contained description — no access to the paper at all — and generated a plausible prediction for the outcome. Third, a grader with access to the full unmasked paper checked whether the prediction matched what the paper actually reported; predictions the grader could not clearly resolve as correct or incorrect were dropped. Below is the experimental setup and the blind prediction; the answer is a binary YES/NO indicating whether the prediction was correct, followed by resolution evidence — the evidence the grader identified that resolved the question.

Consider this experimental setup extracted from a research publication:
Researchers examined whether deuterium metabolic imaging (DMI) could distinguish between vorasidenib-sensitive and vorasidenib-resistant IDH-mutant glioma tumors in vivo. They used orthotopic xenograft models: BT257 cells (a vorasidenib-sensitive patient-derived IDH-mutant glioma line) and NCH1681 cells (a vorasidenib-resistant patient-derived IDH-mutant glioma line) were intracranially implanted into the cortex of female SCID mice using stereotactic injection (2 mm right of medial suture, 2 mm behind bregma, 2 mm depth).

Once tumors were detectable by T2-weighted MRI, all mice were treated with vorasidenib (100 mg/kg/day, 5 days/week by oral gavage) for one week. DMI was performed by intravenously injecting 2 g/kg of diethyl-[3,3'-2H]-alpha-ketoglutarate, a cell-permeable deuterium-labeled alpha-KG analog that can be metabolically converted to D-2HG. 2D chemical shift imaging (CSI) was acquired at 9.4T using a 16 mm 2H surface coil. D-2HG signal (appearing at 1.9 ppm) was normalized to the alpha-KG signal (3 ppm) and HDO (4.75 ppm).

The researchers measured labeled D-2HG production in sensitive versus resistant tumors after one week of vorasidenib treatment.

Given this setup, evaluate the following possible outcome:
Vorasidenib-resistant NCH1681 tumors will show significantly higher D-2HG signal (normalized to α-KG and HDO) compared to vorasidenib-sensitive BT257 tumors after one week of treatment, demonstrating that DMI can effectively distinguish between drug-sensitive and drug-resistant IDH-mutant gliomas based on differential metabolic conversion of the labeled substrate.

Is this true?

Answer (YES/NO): YES